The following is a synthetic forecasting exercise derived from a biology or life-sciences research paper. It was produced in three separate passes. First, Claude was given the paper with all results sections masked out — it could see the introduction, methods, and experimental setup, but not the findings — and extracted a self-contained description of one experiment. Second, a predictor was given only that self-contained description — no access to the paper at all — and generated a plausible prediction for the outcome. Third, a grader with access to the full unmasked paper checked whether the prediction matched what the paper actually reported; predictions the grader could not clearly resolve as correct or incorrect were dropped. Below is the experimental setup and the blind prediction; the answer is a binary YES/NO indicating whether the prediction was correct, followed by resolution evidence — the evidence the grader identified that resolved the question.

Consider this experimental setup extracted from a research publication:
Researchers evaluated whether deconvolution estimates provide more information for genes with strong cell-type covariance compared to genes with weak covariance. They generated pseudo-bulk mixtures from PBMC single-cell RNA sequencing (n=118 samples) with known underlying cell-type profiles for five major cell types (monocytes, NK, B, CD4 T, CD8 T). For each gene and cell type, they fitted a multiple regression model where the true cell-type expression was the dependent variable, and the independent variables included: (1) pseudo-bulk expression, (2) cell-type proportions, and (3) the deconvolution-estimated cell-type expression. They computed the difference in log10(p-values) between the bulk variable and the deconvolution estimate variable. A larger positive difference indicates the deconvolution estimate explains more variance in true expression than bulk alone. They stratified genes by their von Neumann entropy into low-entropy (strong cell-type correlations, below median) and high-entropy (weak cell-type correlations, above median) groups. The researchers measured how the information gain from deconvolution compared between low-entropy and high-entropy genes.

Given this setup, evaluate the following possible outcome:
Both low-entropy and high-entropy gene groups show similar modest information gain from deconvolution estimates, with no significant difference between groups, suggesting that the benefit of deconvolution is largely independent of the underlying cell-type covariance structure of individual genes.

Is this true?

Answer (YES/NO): NO